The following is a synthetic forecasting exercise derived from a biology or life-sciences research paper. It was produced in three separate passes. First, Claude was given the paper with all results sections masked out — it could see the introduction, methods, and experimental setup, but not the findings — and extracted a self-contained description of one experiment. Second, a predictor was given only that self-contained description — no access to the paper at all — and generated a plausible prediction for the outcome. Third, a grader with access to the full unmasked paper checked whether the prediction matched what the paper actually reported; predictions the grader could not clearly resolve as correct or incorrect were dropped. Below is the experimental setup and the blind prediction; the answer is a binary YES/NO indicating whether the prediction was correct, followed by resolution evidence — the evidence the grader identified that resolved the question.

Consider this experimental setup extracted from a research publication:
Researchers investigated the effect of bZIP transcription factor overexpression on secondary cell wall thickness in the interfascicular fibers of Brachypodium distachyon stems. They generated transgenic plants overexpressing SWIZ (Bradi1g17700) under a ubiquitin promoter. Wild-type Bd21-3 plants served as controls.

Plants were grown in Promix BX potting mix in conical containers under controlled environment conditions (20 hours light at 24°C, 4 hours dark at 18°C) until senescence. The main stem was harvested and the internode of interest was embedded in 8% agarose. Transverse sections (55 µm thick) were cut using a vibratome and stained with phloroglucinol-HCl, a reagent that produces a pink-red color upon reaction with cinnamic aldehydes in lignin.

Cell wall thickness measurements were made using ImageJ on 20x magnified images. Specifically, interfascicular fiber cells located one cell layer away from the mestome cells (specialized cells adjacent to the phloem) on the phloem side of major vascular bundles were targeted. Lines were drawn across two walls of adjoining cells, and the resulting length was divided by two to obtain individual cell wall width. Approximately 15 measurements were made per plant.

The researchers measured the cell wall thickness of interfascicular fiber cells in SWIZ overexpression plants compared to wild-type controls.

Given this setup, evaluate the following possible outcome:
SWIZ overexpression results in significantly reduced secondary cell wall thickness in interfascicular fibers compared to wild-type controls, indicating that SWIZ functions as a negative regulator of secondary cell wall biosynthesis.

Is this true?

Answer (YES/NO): NO